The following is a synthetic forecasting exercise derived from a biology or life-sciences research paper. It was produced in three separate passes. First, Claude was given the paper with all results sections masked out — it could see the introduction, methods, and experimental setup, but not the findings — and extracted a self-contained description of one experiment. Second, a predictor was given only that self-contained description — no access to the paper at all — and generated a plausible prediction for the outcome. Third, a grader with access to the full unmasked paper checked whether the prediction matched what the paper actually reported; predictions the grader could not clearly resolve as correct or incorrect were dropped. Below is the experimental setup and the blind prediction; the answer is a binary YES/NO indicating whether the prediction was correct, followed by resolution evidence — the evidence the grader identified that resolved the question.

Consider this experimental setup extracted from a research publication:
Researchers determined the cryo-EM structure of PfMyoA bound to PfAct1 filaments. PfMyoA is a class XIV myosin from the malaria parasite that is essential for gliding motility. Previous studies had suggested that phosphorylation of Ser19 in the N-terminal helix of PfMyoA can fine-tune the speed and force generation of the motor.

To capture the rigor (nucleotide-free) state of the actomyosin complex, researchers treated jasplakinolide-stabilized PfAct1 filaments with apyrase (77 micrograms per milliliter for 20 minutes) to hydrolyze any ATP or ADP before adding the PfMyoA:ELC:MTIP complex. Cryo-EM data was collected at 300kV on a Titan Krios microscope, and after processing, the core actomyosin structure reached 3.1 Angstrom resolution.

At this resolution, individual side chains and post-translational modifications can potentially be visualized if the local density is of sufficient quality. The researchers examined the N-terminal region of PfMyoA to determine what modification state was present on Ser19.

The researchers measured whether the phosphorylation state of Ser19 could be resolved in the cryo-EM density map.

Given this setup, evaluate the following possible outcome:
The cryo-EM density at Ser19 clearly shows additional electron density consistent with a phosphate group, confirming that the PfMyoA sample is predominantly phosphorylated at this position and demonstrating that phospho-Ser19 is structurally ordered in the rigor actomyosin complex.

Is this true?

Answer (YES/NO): YES